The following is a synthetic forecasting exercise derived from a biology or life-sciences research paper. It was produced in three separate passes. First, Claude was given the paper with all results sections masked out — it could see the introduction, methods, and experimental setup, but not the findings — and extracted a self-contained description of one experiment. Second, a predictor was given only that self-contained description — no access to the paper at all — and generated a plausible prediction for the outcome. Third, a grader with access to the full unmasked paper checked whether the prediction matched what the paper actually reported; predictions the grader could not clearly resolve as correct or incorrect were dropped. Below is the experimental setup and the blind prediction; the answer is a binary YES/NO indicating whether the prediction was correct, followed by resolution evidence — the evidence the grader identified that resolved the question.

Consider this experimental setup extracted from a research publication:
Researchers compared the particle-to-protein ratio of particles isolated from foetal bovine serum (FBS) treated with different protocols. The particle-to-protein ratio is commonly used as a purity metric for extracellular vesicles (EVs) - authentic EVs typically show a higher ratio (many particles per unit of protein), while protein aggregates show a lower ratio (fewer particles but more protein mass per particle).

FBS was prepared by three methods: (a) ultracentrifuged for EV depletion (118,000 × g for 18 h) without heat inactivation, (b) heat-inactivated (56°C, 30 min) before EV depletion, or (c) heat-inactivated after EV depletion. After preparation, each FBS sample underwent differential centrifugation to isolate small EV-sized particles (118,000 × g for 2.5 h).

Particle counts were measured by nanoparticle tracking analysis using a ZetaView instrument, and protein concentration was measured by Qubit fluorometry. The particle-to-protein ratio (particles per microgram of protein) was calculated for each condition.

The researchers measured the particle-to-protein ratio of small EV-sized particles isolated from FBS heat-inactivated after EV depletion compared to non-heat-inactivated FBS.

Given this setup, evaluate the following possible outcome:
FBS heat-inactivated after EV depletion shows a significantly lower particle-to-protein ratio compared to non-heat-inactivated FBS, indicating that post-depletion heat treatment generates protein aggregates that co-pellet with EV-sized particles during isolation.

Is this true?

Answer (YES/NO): YES